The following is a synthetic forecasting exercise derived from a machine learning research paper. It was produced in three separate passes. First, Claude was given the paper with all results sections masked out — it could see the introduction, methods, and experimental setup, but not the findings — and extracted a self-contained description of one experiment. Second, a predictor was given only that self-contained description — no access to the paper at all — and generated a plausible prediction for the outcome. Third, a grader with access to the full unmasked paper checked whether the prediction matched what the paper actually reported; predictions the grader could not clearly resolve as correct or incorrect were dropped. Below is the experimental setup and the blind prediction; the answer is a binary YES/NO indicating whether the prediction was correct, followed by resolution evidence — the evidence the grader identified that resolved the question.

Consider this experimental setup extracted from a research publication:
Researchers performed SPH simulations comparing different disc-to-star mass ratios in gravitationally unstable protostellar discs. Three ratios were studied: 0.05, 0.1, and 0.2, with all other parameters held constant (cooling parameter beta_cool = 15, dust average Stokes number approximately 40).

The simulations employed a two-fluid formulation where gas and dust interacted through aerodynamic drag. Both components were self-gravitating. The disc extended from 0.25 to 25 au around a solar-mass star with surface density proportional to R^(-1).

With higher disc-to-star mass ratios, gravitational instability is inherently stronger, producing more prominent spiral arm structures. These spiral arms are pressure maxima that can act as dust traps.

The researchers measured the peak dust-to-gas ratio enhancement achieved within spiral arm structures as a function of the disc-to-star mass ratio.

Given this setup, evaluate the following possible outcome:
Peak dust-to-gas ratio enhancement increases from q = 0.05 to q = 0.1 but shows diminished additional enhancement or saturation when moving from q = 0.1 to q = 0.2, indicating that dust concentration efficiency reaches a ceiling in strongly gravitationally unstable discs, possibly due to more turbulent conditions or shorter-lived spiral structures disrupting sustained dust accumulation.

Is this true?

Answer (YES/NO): NO